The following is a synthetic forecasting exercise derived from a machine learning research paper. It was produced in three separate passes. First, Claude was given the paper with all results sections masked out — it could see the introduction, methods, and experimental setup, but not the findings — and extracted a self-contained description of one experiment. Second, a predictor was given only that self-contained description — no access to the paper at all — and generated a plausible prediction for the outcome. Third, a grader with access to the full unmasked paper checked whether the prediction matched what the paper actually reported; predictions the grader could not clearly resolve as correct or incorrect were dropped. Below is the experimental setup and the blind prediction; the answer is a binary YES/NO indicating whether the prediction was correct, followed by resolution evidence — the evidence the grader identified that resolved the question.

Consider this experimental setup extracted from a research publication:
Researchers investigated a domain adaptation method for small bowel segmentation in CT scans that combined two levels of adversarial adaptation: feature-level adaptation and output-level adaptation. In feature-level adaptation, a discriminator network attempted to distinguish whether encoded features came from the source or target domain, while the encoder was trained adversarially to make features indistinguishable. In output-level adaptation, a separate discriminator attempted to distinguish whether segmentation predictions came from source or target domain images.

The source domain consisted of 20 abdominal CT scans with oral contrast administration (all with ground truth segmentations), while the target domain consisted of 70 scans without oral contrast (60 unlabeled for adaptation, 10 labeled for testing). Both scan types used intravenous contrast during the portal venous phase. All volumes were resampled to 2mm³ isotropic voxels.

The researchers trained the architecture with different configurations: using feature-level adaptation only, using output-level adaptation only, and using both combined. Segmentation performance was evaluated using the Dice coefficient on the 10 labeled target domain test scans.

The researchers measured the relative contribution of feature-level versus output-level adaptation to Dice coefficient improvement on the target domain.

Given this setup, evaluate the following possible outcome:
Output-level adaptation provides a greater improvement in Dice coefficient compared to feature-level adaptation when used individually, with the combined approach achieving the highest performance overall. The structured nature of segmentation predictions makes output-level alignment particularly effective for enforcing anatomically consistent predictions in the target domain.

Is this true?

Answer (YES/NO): NO